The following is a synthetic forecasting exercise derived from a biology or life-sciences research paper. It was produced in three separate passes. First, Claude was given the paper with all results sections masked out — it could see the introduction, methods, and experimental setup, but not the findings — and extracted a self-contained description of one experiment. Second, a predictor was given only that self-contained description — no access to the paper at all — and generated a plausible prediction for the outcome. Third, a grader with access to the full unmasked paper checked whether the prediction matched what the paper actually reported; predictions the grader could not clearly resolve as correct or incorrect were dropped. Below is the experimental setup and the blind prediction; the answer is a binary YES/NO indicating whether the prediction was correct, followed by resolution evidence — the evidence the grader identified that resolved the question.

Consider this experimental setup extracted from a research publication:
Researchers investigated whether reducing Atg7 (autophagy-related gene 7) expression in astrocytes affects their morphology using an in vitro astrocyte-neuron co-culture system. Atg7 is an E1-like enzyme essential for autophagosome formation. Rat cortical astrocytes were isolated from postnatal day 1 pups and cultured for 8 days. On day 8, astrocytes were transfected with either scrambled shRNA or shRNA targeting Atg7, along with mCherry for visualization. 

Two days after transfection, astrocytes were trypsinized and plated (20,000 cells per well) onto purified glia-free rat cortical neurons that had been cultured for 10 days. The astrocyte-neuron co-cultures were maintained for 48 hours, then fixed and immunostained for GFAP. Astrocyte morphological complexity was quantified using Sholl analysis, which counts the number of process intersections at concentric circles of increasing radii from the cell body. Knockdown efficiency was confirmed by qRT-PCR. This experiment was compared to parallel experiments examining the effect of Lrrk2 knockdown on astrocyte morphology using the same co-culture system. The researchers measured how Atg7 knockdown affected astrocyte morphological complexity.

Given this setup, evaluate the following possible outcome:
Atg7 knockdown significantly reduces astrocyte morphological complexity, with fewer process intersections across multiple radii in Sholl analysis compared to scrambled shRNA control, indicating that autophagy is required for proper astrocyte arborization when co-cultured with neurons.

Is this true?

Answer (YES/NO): YES